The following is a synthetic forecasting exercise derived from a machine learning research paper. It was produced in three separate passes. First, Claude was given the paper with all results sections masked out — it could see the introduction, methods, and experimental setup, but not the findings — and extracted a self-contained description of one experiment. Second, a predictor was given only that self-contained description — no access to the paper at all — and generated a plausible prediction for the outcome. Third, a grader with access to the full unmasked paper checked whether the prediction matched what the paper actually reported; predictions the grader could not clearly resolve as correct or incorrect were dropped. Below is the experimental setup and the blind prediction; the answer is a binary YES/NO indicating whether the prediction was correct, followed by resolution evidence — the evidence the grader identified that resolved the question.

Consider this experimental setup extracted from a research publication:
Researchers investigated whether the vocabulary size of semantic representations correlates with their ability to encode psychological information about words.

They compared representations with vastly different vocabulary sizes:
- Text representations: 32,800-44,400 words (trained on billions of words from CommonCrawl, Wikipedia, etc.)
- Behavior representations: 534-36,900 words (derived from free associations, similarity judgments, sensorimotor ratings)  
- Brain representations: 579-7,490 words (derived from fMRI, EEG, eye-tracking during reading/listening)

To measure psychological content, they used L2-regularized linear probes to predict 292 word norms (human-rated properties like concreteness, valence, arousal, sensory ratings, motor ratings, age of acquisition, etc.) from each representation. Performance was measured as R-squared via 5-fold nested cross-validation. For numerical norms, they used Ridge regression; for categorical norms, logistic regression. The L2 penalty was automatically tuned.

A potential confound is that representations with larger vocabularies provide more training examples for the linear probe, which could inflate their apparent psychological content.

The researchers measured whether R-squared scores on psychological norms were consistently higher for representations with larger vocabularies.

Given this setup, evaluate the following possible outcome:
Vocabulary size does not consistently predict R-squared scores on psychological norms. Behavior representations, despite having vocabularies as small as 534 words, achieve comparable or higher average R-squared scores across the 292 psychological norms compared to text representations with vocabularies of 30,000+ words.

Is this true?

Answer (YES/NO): NO